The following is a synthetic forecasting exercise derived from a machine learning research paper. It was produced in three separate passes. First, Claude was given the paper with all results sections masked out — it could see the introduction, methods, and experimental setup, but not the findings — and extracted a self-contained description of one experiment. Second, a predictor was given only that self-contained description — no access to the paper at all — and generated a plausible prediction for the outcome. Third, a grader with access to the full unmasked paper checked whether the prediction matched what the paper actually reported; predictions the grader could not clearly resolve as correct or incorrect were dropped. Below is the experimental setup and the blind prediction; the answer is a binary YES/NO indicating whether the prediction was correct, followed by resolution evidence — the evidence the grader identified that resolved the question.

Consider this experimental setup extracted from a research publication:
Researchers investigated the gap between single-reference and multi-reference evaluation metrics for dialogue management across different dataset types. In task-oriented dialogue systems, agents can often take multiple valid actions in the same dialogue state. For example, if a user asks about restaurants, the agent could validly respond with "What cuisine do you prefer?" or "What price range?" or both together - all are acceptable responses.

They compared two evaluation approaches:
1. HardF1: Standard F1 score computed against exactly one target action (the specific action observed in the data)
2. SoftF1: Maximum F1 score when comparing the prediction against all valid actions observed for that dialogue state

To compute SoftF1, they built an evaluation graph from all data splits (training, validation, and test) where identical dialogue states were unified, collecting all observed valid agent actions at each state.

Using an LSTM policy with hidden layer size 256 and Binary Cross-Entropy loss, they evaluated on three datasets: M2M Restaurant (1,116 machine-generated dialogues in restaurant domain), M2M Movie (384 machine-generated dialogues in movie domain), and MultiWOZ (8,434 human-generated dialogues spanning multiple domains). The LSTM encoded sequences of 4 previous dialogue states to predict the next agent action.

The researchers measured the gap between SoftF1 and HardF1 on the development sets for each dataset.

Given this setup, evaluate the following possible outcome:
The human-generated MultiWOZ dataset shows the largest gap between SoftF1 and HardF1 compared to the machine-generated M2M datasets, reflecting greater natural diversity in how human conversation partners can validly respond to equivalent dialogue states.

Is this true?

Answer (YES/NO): NO